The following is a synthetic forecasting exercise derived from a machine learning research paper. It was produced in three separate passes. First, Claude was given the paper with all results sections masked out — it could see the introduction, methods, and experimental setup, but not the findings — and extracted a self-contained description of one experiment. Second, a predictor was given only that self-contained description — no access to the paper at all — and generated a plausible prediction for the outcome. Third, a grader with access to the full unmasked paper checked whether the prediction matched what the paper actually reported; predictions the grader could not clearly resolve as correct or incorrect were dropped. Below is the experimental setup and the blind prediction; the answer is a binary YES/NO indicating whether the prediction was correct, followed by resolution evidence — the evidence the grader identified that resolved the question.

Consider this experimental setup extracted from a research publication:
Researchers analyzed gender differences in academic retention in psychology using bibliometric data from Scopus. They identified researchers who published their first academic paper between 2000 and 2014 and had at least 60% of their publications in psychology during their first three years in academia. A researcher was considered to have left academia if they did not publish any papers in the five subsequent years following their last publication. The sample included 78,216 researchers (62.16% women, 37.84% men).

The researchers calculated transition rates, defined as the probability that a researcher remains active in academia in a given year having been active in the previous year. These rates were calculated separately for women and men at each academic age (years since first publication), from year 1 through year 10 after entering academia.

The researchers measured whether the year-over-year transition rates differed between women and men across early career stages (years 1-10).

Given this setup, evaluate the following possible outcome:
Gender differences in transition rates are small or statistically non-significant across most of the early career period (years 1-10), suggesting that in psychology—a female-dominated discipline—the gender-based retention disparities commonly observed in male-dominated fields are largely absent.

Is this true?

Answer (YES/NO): NO